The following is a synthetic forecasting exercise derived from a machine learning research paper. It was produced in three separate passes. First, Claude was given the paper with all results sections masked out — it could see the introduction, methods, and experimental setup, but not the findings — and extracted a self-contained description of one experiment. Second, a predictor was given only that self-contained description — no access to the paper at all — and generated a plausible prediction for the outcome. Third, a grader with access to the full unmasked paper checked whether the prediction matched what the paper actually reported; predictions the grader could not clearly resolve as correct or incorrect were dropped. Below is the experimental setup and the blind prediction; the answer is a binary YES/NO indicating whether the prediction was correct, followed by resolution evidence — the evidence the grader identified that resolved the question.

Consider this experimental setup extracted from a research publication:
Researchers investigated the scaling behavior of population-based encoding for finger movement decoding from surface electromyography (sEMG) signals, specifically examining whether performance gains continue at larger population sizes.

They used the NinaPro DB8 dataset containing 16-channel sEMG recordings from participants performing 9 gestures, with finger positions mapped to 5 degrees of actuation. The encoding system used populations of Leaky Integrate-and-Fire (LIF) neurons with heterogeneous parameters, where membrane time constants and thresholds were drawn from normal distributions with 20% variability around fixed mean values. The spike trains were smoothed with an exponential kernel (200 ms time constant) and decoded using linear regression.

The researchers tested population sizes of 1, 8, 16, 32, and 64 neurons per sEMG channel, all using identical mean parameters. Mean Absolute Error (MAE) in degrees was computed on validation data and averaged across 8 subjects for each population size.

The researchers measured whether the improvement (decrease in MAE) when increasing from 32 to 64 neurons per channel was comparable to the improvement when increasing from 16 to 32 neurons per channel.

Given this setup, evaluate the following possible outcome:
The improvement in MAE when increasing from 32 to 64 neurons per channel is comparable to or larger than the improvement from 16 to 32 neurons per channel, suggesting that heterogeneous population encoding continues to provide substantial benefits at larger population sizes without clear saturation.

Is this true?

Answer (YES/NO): NO